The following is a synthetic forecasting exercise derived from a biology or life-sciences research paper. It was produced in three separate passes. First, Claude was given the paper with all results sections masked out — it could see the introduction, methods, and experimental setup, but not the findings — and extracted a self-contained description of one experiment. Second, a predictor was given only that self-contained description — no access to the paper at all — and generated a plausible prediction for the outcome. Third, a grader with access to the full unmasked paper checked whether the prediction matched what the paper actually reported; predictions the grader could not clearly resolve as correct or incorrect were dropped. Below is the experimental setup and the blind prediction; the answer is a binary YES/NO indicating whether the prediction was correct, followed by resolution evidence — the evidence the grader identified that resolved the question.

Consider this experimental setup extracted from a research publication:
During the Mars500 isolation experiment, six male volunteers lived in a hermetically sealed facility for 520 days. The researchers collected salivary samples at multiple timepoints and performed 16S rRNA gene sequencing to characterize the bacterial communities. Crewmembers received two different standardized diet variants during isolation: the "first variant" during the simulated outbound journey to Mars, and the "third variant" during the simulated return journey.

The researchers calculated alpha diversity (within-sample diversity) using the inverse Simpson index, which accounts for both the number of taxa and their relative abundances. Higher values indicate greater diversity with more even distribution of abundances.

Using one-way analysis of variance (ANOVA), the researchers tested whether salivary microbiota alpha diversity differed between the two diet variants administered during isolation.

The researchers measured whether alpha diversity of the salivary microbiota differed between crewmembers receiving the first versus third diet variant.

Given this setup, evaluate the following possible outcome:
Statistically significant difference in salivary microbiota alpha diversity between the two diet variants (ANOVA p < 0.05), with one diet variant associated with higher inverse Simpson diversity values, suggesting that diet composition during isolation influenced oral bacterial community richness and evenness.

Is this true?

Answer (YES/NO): NO